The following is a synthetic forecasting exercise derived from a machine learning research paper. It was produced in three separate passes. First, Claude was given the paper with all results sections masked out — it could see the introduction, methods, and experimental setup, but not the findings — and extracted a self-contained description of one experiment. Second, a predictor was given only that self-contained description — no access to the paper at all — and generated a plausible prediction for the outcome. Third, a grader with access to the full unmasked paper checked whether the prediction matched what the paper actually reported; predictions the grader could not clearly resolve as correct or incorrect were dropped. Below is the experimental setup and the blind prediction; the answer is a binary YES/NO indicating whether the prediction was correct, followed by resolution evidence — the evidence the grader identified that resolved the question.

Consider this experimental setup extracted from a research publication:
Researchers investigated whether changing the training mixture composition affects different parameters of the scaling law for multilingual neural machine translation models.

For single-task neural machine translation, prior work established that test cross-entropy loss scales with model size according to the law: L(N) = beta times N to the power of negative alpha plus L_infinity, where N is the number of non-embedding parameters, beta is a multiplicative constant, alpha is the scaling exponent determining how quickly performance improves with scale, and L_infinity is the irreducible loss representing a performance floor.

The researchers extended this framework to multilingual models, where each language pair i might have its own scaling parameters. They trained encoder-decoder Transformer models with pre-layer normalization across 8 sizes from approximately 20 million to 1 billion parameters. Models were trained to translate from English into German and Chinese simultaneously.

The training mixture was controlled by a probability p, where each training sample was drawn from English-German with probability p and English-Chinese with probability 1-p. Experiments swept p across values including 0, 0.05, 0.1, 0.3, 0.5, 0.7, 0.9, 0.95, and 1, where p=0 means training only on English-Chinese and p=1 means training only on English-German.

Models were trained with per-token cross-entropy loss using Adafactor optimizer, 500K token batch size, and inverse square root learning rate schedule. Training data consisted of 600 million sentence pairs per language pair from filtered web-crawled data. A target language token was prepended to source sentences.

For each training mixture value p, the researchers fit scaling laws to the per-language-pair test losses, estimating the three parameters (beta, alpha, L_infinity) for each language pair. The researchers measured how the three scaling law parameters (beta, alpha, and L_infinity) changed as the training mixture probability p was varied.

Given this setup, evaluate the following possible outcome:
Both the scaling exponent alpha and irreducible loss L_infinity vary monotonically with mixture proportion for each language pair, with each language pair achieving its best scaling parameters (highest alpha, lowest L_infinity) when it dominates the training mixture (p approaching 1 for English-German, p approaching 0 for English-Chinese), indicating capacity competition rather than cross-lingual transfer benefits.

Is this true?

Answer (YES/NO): NO